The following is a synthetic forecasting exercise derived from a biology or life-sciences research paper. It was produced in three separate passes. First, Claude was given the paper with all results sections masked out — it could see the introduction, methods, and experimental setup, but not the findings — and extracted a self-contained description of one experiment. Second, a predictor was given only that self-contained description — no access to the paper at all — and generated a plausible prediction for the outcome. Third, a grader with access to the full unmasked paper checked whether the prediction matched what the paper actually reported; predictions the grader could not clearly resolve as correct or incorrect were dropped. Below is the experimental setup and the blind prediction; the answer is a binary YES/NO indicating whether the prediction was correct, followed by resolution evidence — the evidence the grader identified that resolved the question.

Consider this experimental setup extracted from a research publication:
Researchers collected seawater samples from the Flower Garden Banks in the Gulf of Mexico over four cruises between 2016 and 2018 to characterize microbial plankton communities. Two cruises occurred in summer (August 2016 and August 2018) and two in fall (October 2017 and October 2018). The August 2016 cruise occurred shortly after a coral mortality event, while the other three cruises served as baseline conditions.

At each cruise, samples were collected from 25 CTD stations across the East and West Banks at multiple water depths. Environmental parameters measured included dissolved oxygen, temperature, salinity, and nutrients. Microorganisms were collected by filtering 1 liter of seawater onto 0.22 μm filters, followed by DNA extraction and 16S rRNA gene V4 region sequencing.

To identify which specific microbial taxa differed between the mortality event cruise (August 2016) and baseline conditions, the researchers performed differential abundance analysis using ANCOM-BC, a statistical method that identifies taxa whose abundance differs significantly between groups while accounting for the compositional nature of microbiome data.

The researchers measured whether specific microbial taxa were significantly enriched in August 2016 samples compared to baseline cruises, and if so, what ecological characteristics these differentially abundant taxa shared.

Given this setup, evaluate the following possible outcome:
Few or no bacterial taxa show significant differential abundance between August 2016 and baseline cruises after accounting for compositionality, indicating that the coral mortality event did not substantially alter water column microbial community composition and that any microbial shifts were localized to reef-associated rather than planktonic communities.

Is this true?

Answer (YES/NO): NO